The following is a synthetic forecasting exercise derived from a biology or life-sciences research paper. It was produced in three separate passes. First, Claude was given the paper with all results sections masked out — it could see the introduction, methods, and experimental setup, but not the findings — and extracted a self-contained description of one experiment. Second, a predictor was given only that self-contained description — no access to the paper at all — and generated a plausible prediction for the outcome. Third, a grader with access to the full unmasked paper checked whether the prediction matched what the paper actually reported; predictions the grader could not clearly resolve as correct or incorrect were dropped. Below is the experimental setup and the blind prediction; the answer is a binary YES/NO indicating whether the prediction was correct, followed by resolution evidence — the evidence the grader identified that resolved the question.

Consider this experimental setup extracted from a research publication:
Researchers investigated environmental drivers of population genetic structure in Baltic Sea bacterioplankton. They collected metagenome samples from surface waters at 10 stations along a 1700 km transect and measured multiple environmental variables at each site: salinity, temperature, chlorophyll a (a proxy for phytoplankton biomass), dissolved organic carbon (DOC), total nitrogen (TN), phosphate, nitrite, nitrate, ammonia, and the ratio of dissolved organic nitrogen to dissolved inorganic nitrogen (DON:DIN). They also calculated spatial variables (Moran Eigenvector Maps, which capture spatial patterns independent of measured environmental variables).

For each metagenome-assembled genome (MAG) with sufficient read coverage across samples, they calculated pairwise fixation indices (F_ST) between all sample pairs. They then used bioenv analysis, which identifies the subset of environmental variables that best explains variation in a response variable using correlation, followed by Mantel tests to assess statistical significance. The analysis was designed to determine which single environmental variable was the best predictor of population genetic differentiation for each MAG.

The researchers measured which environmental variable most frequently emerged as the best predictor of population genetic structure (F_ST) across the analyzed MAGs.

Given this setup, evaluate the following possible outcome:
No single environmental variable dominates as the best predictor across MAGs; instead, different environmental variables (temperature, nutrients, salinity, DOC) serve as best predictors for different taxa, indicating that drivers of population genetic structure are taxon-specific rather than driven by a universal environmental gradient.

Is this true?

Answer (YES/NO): NO